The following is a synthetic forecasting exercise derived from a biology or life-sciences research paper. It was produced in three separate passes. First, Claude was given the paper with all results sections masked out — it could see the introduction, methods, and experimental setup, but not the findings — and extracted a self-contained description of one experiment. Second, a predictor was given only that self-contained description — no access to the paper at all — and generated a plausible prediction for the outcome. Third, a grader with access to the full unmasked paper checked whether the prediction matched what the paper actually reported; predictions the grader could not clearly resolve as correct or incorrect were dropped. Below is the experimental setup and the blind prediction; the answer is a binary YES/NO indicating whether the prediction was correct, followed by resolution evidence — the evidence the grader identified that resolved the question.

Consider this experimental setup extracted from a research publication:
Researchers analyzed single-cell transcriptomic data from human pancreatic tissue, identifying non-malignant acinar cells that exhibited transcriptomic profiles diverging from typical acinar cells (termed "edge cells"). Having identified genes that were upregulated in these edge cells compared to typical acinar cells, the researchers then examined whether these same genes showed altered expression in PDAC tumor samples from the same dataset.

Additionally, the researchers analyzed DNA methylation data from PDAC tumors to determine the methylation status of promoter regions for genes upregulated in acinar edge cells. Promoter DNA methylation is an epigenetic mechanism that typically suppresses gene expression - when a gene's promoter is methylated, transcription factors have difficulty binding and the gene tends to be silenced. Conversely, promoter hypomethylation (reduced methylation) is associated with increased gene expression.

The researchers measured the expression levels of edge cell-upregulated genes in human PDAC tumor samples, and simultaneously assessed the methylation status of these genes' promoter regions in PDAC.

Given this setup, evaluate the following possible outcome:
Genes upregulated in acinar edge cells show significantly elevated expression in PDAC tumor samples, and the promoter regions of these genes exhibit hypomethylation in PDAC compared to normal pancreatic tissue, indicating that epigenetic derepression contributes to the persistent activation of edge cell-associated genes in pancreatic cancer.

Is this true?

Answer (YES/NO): YES